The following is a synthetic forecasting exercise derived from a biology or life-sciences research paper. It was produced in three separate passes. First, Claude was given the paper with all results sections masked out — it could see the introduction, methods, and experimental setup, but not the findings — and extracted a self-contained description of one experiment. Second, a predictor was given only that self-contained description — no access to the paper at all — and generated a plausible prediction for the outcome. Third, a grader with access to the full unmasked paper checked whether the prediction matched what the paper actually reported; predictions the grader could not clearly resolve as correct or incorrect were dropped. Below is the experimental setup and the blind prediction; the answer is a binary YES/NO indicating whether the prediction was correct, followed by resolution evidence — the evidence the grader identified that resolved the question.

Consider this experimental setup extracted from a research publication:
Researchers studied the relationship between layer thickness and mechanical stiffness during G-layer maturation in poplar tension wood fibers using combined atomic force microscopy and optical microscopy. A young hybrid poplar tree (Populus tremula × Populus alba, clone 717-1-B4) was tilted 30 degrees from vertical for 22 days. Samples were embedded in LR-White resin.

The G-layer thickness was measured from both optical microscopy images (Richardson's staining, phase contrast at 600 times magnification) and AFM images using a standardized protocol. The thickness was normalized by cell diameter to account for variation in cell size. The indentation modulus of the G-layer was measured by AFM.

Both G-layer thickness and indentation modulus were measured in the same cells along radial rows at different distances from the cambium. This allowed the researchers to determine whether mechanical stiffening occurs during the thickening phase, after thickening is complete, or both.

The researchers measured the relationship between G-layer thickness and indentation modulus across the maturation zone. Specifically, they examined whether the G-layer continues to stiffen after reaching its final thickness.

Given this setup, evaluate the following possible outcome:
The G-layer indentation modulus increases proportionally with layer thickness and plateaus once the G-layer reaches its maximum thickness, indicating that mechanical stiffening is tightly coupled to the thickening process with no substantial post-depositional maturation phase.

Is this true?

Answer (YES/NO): NO